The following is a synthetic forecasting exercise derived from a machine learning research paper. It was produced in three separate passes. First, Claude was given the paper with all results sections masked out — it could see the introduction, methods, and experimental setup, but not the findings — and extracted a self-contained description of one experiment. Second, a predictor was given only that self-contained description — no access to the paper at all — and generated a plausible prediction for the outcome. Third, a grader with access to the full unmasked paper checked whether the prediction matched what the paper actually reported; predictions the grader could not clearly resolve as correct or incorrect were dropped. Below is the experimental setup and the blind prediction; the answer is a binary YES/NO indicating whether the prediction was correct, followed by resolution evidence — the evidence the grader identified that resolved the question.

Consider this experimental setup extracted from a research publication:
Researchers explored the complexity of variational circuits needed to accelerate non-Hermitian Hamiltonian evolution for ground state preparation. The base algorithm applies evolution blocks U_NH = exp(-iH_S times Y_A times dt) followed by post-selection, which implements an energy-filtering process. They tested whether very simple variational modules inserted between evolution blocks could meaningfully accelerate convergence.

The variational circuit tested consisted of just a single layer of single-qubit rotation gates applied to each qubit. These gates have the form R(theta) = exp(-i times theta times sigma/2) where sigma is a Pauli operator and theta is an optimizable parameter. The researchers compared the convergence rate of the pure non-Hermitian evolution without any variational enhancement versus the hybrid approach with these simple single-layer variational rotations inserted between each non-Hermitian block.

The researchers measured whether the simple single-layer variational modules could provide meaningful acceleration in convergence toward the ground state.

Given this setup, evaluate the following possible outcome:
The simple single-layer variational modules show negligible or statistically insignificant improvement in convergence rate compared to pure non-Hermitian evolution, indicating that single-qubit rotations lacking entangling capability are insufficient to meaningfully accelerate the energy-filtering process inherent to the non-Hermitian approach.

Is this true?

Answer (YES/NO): NO